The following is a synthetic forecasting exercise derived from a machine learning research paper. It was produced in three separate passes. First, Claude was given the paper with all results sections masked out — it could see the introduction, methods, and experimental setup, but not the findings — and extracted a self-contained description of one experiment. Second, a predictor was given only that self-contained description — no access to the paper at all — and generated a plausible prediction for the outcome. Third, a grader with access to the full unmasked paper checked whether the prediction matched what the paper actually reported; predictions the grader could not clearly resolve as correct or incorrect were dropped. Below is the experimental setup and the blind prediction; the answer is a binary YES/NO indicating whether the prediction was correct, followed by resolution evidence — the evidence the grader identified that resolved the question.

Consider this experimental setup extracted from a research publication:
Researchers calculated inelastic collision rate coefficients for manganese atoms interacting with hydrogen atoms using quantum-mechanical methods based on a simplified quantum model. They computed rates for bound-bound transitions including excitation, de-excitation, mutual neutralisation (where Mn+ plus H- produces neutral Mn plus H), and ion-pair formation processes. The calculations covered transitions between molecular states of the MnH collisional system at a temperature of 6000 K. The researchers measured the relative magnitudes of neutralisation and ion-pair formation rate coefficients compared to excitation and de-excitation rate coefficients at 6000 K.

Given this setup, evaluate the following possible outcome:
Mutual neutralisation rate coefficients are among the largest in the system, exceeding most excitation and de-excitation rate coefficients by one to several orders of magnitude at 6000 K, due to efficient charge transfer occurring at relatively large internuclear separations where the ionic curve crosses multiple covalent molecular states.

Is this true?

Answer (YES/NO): YES